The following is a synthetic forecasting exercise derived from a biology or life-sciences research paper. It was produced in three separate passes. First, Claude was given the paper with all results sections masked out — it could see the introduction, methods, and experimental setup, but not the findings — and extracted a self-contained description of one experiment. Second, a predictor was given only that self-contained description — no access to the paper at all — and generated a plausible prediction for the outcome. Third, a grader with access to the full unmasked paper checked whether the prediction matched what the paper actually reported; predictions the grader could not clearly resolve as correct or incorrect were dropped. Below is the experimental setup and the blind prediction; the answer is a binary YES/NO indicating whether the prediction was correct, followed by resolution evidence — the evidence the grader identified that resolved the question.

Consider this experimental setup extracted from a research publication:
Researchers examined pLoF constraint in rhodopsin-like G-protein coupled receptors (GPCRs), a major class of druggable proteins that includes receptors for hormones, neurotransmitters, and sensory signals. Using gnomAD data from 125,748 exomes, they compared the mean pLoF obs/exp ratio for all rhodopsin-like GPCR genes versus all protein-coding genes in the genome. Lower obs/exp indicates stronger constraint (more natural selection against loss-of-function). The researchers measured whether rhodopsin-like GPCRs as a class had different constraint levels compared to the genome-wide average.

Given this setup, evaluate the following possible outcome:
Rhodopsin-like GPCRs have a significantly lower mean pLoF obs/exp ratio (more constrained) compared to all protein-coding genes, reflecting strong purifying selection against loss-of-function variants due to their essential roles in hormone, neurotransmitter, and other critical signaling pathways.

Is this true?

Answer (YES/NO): NO